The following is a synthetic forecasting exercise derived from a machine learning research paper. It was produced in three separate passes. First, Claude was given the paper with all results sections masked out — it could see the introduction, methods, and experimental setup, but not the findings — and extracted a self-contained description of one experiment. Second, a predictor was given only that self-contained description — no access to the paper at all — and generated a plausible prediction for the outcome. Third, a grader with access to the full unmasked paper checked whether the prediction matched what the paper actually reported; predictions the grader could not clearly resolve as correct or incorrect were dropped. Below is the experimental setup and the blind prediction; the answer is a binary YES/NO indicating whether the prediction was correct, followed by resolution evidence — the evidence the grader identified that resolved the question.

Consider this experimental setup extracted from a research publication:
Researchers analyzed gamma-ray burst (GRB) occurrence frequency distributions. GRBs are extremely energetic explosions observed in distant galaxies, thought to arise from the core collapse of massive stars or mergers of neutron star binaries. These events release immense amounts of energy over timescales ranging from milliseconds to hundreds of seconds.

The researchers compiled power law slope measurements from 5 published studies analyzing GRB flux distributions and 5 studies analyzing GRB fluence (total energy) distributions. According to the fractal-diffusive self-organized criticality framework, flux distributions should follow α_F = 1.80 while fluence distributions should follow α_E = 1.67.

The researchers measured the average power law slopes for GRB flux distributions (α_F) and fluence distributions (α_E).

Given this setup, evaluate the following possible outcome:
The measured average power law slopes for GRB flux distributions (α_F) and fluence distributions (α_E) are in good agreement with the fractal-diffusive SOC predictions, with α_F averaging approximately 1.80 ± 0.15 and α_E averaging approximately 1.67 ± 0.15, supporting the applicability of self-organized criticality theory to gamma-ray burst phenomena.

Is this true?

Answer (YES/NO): NO